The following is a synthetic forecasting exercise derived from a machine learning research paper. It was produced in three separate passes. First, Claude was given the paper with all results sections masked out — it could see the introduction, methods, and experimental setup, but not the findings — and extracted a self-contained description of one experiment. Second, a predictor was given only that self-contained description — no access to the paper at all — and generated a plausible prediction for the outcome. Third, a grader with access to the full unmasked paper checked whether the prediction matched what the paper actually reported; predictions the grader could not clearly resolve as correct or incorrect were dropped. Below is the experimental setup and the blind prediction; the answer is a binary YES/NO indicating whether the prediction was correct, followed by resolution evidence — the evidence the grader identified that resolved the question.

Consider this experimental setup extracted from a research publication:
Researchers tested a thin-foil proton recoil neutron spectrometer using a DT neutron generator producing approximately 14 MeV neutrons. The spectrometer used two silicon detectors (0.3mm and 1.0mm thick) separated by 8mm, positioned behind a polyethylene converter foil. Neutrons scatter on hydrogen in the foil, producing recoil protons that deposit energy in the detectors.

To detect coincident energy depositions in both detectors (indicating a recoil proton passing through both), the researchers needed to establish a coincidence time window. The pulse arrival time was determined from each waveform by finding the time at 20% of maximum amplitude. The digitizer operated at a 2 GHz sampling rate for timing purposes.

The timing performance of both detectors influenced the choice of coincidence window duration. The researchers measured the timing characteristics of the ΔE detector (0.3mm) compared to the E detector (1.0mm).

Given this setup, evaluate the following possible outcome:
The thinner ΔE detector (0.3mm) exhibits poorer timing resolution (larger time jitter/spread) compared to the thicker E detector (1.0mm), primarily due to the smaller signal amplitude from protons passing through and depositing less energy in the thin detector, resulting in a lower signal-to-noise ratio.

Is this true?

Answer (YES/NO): NO